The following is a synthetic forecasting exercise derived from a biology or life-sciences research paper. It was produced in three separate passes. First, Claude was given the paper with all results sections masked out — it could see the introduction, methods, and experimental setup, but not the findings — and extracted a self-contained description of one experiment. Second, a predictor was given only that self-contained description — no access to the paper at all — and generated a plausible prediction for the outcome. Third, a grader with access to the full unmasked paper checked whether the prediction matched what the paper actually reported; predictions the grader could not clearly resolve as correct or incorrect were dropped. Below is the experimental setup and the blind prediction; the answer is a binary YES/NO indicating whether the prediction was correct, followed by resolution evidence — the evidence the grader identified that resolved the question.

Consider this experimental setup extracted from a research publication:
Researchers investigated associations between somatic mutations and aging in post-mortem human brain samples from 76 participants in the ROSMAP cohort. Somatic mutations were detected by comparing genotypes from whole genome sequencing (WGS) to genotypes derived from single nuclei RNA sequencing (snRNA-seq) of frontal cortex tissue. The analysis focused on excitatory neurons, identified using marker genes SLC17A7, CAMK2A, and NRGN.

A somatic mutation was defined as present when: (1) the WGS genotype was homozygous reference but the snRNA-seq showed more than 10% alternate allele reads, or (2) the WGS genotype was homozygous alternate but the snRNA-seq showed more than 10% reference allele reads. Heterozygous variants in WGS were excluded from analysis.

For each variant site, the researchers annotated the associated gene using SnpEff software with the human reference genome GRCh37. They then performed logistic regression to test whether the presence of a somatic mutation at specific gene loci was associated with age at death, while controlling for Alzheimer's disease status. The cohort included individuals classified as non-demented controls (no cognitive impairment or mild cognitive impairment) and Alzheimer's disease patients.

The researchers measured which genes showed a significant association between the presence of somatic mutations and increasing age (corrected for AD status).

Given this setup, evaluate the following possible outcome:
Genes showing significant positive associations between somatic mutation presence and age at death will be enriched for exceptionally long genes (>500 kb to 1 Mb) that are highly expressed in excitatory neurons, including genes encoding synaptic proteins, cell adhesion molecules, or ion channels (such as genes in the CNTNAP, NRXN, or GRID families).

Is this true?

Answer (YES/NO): NO